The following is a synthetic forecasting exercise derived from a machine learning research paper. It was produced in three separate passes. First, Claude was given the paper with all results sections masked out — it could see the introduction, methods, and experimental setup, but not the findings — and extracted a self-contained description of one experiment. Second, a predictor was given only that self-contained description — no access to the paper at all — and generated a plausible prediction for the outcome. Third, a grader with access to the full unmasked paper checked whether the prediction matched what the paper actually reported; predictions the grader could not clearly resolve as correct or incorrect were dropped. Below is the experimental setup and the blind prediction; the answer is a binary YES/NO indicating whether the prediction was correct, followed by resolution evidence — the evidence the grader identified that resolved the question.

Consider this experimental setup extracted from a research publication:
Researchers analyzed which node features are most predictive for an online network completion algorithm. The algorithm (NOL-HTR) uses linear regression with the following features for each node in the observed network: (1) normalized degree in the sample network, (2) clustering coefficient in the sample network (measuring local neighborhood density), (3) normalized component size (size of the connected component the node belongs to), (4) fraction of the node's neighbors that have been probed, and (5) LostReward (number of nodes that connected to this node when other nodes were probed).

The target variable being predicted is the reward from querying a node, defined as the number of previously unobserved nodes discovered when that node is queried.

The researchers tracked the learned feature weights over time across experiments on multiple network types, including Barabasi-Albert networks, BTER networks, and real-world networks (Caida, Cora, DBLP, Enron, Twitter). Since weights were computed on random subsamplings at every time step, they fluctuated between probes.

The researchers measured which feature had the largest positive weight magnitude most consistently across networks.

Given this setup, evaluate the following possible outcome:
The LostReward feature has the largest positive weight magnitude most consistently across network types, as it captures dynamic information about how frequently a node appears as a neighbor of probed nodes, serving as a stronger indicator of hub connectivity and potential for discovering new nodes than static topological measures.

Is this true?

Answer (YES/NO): NO